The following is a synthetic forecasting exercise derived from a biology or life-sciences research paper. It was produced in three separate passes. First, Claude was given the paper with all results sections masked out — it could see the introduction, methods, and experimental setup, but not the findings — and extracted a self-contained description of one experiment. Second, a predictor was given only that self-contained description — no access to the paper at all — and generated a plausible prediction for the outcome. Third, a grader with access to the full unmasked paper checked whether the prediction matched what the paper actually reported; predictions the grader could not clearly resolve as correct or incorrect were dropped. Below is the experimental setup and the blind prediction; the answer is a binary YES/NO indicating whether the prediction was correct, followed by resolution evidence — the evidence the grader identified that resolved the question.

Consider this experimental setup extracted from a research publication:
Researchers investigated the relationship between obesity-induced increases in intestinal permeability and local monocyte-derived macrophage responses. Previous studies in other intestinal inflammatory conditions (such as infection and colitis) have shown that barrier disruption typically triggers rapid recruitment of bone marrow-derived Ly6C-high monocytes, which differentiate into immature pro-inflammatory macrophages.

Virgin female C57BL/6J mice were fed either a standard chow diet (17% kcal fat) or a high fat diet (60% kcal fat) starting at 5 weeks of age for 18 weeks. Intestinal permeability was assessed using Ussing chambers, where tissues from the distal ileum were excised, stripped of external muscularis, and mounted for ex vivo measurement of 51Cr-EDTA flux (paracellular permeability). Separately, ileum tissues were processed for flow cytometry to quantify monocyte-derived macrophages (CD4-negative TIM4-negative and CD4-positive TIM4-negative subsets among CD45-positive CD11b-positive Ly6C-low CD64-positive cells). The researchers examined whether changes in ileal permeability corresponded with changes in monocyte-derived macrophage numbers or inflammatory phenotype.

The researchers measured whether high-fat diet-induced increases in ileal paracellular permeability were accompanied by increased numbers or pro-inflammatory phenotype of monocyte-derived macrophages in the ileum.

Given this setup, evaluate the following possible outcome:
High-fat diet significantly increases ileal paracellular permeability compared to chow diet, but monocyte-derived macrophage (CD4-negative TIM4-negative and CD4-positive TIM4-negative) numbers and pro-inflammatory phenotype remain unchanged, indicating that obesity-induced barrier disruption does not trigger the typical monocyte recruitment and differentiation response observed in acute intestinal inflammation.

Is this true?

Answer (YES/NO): NO